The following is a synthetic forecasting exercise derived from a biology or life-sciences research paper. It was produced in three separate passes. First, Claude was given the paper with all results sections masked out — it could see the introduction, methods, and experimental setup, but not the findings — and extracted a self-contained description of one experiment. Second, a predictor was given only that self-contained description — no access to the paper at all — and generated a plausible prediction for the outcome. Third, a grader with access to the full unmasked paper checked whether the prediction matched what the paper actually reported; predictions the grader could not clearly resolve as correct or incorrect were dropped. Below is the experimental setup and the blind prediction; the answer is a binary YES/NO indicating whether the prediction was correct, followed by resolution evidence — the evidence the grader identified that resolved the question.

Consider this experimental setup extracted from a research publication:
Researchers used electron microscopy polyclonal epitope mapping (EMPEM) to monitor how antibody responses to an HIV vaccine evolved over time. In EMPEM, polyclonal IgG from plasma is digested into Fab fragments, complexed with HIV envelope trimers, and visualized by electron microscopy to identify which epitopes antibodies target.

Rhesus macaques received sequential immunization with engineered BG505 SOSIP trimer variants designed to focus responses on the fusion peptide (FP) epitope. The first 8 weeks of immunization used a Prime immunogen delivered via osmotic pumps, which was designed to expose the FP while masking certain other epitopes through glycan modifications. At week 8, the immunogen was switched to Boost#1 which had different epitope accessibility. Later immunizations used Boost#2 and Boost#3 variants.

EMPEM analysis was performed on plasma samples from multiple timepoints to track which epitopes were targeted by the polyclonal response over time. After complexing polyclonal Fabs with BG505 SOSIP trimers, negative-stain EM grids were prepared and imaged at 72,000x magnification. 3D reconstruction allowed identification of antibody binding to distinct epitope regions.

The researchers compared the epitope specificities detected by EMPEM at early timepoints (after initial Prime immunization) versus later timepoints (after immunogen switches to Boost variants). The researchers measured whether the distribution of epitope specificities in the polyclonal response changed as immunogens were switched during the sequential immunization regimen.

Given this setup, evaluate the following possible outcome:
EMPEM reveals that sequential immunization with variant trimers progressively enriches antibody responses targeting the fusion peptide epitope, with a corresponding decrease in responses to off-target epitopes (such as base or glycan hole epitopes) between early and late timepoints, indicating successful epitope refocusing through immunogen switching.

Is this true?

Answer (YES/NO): NO